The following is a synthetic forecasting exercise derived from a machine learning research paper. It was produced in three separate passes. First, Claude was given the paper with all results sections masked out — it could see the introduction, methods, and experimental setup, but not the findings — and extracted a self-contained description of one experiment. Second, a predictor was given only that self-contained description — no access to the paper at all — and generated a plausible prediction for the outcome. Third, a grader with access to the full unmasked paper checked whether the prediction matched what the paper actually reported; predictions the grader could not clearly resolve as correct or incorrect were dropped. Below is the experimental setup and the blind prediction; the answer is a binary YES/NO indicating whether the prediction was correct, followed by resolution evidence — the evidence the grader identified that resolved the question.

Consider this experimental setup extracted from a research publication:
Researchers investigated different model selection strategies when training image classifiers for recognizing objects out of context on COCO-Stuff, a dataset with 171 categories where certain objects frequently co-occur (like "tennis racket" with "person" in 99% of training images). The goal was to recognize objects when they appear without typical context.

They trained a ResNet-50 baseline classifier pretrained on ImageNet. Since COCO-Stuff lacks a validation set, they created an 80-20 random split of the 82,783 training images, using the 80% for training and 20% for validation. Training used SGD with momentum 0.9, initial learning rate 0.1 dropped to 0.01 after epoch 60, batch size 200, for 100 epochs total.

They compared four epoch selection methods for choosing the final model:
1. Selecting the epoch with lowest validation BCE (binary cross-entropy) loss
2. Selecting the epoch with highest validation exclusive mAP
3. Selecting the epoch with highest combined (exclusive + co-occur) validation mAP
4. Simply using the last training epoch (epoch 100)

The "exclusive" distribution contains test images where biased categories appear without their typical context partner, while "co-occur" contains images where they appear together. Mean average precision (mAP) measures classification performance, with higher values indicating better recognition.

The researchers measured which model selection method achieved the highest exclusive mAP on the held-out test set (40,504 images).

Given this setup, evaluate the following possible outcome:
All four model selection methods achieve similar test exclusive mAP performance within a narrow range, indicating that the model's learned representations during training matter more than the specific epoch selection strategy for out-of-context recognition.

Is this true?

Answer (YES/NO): NO